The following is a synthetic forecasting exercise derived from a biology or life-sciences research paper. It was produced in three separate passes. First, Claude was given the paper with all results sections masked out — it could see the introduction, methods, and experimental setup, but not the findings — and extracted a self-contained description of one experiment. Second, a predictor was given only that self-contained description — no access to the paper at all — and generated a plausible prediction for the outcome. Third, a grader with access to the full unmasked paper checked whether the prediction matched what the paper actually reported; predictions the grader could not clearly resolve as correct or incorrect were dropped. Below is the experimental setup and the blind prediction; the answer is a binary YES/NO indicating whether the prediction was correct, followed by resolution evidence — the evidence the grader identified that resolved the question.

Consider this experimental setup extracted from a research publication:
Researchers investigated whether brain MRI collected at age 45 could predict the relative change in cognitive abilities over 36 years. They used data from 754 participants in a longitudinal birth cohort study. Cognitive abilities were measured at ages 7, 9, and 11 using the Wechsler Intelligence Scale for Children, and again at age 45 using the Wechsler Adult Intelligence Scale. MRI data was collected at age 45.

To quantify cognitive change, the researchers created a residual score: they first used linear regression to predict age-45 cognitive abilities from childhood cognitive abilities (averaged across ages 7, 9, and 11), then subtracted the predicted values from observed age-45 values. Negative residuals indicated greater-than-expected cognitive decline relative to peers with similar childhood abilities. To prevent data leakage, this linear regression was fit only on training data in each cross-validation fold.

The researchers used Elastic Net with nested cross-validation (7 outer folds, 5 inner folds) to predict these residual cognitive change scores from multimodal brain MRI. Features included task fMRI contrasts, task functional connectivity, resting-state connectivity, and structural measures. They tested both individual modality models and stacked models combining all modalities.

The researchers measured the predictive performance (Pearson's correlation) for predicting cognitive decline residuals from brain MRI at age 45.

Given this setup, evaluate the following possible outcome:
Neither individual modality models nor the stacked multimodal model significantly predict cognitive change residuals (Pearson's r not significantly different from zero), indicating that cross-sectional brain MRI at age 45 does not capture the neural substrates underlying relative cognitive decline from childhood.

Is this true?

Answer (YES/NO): NO